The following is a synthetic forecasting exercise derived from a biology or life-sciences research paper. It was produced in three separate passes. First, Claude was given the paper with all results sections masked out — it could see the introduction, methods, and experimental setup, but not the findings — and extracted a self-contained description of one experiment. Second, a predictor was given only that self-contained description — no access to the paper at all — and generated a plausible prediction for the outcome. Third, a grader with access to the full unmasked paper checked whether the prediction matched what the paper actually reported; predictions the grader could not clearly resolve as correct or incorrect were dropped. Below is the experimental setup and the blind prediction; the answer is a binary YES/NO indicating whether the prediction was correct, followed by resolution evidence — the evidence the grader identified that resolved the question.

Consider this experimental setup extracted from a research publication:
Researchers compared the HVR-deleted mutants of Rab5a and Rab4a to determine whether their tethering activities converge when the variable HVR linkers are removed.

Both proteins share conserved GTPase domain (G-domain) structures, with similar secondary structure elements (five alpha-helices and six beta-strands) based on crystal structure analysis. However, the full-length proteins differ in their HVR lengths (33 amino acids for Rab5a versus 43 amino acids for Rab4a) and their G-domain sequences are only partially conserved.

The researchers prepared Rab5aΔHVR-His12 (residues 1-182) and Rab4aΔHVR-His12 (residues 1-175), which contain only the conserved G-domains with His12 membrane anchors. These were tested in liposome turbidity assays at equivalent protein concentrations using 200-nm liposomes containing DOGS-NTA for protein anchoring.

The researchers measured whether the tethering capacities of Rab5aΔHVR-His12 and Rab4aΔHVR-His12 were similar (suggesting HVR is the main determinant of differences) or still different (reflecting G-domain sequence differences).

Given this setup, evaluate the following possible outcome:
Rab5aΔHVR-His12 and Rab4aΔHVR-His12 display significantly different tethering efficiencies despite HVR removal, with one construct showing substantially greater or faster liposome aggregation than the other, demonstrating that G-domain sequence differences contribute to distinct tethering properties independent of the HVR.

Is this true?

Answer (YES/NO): NO